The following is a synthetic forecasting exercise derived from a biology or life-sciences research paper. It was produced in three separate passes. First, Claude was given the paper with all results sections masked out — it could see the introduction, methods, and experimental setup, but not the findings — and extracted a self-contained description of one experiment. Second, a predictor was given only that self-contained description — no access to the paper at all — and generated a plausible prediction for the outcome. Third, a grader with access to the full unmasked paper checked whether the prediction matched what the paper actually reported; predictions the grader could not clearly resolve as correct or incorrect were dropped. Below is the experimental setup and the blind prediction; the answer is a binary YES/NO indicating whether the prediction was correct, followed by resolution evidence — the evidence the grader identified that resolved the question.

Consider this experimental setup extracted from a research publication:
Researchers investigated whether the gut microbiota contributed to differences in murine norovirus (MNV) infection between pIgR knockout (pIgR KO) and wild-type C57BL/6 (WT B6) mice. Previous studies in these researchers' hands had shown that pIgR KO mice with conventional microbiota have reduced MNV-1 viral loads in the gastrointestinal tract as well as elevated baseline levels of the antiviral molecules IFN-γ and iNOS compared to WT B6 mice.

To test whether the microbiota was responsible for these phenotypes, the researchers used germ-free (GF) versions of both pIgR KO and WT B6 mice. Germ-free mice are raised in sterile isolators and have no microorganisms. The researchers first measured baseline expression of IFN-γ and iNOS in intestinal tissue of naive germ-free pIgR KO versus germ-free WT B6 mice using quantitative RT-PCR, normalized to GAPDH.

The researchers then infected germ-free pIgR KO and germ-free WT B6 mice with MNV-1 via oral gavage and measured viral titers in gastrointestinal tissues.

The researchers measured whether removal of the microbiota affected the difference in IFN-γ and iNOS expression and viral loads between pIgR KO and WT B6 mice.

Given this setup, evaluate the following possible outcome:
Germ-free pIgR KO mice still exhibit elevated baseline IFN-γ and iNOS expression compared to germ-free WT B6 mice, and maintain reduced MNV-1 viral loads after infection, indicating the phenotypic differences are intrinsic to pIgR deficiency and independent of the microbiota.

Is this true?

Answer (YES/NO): NO